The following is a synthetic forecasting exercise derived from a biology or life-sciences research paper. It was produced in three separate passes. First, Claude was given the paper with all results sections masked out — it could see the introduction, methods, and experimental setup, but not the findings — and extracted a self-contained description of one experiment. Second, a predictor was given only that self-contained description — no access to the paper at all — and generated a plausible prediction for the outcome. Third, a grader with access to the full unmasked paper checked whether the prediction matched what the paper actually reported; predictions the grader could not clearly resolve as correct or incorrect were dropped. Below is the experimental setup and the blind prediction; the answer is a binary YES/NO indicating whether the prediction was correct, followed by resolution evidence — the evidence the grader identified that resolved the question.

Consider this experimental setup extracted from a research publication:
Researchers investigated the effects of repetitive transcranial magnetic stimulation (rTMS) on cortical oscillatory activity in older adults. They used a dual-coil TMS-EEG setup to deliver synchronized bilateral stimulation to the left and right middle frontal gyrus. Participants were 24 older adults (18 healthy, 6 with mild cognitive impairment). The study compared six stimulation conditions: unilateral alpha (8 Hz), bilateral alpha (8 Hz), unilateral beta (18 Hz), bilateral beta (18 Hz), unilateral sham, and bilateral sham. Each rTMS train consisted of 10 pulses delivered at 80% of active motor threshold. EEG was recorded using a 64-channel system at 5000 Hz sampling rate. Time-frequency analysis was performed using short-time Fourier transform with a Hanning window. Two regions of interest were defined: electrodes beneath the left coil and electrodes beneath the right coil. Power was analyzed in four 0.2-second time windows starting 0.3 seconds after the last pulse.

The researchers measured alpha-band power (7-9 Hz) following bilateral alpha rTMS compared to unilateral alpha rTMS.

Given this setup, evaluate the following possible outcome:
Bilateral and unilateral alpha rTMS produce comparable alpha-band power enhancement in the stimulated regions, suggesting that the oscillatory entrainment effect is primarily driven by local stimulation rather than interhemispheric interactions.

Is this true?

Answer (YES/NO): NO